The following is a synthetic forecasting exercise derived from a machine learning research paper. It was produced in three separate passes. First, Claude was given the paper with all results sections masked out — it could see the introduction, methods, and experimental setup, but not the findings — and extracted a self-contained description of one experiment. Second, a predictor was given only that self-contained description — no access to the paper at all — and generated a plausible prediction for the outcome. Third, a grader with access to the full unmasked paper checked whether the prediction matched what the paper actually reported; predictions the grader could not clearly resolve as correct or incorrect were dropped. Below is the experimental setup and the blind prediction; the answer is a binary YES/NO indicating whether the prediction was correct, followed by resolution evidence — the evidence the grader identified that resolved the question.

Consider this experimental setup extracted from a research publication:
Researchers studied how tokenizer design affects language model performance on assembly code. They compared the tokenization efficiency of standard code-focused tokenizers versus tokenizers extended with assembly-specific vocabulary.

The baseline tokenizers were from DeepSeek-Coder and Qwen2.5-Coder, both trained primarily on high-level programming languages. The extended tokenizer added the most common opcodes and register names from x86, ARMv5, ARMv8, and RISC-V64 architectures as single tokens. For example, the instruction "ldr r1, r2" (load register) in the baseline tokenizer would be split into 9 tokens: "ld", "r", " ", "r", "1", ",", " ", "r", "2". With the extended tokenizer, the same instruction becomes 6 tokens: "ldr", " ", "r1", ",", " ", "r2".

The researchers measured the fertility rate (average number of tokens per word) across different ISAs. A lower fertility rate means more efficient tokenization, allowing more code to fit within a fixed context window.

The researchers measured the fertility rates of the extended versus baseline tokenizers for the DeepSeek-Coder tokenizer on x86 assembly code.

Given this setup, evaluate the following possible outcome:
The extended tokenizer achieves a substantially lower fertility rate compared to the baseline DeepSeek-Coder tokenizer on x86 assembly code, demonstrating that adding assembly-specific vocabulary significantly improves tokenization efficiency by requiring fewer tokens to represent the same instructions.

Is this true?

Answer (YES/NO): NO